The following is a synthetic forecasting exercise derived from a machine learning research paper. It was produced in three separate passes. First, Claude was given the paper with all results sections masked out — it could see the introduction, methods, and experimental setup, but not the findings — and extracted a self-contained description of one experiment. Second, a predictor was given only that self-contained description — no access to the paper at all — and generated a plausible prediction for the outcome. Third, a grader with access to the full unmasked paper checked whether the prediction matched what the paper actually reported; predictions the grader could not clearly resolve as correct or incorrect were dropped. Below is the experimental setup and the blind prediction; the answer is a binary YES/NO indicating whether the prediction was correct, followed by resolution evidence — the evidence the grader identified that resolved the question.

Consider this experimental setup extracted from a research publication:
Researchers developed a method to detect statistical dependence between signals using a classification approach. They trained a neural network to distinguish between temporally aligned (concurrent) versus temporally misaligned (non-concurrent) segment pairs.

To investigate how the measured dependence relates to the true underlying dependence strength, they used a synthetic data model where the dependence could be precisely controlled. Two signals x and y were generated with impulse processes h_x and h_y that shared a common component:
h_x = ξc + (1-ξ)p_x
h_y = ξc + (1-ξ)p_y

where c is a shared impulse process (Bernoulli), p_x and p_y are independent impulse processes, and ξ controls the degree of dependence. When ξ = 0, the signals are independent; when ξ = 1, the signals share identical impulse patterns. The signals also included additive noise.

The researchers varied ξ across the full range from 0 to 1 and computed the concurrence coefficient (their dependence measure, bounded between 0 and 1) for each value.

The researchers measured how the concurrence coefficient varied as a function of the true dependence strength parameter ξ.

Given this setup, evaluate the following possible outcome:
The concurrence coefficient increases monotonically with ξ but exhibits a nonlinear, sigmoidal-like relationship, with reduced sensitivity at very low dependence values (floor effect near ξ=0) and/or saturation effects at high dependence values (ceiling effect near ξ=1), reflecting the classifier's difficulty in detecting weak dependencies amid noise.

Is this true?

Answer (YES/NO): NO